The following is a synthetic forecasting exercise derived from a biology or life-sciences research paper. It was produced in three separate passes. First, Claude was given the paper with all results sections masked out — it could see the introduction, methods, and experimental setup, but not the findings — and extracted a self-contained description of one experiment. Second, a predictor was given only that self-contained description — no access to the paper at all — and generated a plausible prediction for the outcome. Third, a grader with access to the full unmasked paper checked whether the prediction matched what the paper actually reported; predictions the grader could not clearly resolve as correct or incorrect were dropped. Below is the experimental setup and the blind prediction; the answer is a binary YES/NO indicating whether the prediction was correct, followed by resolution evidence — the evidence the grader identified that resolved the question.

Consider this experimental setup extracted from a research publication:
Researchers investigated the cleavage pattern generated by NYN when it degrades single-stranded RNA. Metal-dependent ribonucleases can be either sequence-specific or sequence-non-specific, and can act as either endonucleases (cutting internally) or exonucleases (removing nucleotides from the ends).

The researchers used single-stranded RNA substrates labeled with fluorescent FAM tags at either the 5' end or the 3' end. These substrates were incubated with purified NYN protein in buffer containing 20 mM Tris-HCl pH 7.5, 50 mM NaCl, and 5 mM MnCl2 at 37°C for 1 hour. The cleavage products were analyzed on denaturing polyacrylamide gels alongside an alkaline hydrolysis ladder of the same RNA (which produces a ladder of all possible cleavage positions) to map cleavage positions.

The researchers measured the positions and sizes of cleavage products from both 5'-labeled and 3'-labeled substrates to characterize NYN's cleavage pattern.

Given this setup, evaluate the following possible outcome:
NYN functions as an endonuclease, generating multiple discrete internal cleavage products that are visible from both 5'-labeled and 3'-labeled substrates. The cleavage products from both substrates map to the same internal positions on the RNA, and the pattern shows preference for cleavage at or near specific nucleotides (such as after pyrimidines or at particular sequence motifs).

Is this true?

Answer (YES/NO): NO